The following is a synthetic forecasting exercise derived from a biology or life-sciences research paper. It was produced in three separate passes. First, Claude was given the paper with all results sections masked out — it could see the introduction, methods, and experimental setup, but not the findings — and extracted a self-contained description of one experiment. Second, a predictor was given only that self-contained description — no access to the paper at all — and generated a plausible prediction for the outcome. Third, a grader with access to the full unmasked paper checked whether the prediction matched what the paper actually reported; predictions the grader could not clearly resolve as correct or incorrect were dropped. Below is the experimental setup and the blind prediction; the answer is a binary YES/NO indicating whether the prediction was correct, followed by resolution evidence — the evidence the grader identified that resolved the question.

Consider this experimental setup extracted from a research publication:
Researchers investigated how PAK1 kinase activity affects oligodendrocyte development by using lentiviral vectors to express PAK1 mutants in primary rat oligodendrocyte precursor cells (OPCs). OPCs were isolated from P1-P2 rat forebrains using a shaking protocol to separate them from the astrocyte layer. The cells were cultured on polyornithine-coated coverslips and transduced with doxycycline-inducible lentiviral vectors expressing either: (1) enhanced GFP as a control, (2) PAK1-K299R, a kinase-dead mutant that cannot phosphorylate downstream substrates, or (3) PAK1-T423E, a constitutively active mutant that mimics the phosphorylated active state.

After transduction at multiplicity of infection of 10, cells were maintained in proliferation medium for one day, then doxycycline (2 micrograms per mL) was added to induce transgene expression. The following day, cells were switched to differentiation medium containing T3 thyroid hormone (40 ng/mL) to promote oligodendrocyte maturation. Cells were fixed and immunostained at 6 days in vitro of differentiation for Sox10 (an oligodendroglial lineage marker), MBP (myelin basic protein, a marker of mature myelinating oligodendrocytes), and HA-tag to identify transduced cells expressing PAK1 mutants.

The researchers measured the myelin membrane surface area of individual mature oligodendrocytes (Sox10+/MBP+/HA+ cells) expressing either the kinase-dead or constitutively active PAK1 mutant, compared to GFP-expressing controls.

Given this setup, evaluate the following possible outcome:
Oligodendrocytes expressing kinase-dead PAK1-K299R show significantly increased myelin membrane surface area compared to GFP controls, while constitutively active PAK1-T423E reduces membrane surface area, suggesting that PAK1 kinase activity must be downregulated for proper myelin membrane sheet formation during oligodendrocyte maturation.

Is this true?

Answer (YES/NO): YES